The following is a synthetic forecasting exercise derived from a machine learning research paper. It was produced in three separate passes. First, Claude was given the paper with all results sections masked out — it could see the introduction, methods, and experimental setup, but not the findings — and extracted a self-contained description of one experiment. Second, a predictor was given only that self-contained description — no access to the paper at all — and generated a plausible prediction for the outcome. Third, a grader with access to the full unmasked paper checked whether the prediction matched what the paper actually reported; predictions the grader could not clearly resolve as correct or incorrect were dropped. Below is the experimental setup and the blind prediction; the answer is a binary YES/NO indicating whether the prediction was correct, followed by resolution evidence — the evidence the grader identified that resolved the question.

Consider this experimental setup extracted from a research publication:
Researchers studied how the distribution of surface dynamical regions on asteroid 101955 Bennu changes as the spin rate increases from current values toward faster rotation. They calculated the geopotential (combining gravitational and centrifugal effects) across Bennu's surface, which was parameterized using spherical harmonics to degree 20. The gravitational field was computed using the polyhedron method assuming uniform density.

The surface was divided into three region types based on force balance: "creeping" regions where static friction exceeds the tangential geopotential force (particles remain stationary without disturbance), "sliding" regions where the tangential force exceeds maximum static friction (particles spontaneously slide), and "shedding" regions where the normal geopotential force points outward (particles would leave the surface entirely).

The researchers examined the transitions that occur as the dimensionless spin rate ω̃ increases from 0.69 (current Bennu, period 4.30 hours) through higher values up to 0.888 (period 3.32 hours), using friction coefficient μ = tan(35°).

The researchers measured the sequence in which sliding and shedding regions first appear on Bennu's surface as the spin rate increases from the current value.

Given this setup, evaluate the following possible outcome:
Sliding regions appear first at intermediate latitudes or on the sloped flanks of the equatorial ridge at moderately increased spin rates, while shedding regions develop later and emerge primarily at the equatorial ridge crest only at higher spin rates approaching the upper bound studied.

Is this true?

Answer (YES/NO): YES